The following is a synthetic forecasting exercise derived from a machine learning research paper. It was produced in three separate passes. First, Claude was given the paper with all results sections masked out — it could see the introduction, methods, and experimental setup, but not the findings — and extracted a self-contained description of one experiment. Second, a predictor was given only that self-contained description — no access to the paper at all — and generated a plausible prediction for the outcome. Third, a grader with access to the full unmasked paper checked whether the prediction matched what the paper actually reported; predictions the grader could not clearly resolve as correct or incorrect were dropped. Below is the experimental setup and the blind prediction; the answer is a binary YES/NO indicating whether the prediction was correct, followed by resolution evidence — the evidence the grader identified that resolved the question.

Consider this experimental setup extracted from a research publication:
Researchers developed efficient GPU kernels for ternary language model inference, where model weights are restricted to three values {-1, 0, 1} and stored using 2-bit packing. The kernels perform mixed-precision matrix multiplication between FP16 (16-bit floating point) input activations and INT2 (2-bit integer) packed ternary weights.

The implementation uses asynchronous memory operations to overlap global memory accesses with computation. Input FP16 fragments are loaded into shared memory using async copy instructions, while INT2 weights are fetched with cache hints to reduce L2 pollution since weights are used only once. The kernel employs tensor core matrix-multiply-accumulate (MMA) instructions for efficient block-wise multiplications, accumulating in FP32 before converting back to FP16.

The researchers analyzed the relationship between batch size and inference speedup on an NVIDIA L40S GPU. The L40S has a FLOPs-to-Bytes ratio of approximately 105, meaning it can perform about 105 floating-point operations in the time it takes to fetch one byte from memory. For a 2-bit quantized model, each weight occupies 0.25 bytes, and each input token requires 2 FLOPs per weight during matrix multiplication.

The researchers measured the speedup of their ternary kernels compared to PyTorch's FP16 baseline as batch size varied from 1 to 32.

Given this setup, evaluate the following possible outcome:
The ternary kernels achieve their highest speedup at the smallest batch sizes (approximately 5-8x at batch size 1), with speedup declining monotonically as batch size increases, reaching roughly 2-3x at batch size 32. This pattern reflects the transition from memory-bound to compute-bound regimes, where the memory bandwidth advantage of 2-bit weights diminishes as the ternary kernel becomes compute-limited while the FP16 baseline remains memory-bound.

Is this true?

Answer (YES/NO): NO